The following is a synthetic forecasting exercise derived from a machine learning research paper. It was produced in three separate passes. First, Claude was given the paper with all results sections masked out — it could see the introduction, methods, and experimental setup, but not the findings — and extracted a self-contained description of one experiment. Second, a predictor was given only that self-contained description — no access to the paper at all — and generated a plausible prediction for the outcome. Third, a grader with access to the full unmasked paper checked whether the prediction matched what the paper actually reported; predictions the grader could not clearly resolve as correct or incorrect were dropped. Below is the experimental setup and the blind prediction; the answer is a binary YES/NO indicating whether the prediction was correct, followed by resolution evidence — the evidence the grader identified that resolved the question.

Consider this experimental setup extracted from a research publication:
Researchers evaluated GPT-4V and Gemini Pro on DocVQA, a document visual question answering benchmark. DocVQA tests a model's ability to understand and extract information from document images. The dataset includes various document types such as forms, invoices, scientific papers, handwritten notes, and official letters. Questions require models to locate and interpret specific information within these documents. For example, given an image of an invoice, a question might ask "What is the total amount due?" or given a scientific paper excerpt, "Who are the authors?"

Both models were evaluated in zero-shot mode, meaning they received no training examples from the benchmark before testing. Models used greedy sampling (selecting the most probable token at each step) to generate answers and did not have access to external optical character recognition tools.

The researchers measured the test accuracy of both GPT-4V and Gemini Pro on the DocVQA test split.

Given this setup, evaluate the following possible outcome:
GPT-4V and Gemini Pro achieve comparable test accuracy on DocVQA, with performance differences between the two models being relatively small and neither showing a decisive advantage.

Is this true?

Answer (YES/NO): YES